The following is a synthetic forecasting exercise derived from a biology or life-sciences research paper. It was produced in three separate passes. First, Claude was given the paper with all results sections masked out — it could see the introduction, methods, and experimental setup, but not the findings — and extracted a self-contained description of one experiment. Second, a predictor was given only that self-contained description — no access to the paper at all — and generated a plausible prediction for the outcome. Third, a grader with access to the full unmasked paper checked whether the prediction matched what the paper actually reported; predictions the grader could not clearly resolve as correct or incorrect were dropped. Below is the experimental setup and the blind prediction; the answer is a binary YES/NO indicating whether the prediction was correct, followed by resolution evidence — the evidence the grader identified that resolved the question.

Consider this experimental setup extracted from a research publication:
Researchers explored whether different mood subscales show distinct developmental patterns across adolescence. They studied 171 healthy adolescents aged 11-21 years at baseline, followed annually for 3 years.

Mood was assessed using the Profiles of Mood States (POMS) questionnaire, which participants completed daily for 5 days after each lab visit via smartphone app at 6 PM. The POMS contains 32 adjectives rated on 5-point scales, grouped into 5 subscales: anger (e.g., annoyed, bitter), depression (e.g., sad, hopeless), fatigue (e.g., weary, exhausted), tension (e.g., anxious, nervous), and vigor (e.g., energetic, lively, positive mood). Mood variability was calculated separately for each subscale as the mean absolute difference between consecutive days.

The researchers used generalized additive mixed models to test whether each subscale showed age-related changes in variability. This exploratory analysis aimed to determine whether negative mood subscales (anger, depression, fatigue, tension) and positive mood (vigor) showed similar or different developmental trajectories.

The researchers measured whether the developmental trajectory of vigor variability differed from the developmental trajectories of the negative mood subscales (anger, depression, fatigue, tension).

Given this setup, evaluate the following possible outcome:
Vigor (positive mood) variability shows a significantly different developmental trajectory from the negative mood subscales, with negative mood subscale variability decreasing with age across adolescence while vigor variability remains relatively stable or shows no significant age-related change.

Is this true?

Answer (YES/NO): NO